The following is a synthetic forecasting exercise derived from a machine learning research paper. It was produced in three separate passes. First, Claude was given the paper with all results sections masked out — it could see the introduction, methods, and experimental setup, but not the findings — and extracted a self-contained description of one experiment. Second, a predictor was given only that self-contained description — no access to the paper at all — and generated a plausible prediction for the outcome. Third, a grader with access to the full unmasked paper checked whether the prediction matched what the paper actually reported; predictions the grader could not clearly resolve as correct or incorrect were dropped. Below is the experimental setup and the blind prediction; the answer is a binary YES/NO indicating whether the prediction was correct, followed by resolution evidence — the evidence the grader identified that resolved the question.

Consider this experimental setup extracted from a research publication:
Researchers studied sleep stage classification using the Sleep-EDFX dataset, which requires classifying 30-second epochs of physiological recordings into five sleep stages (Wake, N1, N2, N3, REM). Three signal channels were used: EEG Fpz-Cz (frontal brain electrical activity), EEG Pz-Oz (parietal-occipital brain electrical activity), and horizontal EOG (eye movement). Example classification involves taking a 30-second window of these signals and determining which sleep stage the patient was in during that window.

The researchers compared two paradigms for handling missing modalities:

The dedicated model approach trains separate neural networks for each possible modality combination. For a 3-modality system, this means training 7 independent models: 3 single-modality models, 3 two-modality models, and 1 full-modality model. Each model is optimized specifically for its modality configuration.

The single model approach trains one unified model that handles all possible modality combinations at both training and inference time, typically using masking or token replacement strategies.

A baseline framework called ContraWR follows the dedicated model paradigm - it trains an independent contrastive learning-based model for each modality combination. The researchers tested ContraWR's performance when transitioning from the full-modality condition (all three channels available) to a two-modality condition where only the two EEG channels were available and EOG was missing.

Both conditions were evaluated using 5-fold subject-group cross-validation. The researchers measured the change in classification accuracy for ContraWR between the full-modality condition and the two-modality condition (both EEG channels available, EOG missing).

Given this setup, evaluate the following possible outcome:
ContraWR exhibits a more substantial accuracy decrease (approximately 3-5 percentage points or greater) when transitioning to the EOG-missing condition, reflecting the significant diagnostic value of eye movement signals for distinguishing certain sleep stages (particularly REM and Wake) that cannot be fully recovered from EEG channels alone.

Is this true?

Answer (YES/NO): NO